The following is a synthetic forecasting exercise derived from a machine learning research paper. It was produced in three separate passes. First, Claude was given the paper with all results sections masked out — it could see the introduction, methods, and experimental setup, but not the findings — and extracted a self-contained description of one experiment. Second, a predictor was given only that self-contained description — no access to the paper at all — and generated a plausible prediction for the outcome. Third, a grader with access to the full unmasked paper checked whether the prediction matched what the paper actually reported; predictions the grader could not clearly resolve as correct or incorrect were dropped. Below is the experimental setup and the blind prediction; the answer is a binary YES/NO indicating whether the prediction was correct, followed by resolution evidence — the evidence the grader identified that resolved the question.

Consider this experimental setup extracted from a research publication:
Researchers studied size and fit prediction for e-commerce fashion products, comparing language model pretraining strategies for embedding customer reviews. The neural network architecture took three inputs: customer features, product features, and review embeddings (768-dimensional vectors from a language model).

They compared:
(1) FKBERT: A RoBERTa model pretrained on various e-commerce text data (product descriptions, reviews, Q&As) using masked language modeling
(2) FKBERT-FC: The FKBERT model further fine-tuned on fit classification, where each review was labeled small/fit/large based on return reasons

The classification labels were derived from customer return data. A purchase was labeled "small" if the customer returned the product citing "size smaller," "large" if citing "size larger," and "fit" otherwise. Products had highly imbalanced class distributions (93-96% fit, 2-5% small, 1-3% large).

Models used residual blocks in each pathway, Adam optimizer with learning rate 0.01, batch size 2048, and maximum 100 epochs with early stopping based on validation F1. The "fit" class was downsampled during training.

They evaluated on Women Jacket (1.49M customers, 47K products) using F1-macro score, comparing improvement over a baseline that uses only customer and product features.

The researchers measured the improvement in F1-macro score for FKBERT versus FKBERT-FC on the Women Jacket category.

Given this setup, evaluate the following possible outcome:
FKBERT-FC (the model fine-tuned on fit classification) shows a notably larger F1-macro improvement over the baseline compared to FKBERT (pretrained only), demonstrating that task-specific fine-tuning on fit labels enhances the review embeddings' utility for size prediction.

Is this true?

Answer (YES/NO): YES